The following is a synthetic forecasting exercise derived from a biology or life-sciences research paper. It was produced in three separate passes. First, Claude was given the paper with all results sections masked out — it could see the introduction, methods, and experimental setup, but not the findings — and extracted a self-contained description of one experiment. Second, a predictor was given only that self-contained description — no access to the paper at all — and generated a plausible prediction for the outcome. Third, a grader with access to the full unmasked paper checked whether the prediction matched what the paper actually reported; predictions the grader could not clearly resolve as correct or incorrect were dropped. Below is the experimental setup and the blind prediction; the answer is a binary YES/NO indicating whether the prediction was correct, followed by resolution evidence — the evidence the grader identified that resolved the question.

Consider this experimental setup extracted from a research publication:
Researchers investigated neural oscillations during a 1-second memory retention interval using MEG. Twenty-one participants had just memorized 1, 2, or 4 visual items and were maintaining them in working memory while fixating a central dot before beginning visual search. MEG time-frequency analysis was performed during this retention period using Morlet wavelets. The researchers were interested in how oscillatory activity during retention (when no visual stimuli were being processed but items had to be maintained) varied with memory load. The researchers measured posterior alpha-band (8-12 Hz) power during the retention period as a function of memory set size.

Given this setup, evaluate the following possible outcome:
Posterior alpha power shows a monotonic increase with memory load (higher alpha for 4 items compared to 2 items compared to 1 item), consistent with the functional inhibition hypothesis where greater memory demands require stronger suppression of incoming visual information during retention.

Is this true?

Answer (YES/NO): NO